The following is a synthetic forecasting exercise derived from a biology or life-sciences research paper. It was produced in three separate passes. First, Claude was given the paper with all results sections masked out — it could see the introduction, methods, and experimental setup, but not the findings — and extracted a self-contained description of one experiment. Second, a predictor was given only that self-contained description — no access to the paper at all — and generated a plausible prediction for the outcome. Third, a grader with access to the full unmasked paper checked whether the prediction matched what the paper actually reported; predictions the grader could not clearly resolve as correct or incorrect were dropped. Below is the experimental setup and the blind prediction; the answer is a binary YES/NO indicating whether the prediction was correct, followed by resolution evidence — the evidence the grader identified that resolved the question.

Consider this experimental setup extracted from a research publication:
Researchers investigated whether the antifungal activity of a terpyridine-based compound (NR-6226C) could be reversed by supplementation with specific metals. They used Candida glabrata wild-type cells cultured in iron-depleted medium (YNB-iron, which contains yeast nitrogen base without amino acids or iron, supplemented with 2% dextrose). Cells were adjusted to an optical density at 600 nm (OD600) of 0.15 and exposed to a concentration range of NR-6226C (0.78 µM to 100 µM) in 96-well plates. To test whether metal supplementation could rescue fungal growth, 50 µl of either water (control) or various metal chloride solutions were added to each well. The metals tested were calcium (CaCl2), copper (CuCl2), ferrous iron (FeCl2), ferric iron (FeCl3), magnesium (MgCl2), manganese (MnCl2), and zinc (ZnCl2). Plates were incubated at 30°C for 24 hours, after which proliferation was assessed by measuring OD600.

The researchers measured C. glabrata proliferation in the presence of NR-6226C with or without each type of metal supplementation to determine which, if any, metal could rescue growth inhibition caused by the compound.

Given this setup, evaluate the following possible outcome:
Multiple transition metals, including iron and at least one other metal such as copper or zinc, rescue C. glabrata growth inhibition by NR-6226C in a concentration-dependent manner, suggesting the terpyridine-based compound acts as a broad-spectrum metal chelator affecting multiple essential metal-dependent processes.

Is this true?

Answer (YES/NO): NO